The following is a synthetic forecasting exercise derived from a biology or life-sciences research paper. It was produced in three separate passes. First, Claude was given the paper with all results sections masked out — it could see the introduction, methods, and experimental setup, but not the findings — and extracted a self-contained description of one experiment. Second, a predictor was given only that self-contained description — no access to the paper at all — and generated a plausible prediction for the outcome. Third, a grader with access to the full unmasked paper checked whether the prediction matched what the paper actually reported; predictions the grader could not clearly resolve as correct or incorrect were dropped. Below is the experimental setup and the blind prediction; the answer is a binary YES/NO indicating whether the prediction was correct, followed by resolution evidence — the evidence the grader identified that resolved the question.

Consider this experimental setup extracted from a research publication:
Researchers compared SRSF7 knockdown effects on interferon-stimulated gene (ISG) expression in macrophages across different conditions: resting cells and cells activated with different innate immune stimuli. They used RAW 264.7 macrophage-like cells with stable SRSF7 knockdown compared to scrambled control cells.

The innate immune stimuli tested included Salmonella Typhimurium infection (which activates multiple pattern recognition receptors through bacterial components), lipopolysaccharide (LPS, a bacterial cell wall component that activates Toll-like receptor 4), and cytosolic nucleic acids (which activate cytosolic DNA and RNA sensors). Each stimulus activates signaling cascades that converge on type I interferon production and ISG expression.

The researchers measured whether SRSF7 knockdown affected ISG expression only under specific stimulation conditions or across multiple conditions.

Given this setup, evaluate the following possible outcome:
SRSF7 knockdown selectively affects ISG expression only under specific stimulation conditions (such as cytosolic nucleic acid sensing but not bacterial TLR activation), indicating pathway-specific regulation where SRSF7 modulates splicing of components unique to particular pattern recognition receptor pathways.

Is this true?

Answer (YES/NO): NO